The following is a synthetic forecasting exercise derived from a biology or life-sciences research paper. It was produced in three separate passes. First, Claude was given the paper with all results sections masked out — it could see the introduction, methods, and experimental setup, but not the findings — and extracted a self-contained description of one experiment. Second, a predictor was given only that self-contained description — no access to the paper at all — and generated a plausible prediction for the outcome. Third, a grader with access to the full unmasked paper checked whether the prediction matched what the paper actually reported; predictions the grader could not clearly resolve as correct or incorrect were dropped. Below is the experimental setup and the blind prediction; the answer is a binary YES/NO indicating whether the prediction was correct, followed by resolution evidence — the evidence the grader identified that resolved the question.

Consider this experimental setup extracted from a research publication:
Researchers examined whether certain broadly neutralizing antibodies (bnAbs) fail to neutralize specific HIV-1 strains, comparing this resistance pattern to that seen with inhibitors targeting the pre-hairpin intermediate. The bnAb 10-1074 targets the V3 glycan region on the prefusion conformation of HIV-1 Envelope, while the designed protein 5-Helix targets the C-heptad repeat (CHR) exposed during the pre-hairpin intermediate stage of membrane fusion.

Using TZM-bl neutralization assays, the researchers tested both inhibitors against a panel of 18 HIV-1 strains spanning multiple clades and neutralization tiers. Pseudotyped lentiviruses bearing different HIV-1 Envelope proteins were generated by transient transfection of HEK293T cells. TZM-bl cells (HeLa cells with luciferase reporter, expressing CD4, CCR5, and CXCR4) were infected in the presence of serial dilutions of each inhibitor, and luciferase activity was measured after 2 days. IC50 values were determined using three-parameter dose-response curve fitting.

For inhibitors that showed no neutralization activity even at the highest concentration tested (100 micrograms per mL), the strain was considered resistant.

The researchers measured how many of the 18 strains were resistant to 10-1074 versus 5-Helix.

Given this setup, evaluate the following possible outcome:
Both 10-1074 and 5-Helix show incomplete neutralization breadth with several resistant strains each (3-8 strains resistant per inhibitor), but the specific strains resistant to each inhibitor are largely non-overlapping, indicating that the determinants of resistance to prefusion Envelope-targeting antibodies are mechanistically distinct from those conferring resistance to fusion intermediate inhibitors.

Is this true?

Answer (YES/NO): NO